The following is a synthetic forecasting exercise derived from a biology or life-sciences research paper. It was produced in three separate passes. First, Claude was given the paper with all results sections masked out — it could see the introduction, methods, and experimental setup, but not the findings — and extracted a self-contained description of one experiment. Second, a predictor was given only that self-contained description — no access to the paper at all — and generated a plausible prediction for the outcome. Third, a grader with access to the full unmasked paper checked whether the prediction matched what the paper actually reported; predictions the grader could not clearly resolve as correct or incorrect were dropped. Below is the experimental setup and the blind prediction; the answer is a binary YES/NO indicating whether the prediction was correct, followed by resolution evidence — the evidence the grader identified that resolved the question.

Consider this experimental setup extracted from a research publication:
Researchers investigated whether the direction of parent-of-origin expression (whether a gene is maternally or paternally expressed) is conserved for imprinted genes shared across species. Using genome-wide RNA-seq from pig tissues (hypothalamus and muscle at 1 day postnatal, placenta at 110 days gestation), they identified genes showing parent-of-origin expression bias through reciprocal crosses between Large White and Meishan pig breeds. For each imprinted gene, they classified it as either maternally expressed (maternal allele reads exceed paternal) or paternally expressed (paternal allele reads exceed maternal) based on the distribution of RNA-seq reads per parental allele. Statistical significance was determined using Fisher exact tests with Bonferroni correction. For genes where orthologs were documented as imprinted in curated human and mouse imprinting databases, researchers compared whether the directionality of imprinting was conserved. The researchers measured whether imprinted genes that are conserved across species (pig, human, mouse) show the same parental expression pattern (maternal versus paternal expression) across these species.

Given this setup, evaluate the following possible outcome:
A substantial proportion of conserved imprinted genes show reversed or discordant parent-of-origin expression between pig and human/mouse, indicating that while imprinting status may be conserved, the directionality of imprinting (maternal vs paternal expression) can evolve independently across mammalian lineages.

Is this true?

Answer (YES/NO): NO